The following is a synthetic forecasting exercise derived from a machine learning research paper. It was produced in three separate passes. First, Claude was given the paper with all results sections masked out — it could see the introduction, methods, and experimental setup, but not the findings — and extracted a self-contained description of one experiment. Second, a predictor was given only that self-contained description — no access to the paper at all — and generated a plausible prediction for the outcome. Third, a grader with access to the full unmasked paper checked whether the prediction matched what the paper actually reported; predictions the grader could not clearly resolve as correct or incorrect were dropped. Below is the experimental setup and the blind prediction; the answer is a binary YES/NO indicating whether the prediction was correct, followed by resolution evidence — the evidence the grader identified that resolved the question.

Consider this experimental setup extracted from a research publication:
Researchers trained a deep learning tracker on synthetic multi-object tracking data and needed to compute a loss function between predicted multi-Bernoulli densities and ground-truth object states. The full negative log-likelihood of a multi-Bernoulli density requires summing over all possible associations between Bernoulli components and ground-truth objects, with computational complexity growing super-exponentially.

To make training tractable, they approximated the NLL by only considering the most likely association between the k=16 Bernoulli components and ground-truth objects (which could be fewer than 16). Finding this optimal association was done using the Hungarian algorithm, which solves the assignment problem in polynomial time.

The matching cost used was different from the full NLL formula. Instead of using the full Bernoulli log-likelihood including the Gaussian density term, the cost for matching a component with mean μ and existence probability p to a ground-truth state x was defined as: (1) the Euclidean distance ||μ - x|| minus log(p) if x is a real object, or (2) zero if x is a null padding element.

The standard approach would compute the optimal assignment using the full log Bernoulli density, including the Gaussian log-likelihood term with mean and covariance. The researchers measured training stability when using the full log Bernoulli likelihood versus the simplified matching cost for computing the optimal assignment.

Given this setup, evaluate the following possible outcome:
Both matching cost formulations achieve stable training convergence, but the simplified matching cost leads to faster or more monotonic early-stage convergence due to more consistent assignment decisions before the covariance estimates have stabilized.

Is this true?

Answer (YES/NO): NO